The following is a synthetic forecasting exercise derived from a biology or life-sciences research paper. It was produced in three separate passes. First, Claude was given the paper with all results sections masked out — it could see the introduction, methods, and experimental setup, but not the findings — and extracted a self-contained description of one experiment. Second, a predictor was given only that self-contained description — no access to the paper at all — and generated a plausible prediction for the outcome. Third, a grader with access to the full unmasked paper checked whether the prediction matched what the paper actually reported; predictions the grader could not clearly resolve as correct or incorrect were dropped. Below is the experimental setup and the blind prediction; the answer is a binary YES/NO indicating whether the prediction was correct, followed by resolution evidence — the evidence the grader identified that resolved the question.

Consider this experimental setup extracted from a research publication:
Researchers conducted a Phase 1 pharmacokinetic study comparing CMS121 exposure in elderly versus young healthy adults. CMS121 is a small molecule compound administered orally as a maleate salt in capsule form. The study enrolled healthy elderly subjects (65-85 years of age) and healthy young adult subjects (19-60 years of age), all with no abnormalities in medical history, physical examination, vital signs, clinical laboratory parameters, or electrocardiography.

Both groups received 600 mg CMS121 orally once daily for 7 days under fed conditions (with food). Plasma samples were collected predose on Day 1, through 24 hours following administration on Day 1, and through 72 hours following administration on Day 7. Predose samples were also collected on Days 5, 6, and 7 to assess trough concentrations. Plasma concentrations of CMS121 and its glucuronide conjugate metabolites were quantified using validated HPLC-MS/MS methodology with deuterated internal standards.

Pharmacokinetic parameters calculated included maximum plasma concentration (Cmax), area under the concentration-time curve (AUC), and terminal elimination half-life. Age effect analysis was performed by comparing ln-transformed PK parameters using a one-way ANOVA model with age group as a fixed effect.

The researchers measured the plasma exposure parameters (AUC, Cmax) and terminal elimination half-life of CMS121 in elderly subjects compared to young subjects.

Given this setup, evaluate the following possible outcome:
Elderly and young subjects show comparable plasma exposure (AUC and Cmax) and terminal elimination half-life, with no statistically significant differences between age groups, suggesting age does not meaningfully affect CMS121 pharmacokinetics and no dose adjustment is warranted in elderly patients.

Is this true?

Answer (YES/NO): NO